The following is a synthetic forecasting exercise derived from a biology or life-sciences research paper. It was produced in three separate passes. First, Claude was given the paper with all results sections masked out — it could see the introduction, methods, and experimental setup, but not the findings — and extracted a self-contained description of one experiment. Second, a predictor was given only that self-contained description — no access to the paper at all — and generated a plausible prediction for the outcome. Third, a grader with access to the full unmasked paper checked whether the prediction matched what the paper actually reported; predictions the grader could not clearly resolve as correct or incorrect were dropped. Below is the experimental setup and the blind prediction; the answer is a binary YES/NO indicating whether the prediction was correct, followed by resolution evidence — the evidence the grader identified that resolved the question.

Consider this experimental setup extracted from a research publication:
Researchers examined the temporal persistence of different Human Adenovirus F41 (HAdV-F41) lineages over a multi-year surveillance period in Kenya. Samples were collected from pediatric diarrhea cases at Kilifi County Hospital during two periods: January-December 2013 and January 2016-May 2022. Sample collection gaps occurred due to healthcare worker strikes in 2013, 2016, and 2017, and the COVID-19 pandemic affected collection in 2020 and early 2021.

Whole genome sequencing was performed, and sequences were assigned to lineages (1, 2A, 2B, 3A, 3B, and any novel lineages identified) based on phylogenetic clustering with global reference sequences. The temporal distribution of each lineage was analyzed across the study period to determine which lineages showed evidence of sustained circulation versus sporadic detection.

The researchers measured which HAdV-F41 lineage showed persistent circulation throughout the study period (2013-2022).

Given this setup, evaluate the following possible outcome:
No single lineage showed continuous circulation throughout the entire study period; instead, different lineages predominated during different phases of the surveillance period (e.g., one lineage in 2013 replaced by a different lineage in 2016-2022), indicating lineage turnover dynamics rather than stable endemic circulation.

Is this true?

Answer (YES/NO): NO